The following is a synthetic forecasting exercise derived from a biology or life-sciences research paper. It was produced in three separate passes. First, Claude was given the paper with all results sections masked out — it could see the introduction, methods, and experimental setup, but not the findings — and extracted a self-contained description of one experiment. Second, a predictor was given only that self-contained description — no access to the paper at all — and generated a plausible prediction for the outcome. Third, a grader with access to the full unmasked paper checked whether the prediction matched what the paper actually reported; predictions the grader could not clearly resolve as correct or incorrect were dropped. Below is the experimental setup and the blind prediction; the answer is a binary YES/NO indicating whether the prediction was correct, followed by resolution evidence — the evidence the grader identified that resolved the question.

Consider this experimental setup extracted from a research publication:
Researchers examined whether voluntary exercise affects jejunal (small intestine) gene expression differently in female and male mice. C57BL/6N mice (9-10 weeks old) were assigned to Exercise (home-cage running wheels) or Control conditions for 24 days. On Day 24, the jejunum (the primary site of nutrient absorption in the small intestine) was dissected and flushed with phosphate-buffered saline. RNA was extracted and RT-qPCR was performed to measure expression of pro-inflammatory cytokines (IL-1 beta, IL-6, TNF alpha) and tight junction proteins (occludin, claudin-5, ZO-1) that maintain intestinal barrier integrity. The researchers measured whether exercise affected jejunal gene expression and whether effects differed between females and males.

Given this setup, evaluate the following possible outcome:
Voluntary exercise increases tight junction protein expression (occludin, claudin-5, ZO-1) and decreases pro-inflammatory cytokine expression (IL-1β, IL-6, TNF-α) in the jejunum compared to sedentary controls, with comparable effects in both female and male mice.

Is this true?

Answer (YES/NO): NO